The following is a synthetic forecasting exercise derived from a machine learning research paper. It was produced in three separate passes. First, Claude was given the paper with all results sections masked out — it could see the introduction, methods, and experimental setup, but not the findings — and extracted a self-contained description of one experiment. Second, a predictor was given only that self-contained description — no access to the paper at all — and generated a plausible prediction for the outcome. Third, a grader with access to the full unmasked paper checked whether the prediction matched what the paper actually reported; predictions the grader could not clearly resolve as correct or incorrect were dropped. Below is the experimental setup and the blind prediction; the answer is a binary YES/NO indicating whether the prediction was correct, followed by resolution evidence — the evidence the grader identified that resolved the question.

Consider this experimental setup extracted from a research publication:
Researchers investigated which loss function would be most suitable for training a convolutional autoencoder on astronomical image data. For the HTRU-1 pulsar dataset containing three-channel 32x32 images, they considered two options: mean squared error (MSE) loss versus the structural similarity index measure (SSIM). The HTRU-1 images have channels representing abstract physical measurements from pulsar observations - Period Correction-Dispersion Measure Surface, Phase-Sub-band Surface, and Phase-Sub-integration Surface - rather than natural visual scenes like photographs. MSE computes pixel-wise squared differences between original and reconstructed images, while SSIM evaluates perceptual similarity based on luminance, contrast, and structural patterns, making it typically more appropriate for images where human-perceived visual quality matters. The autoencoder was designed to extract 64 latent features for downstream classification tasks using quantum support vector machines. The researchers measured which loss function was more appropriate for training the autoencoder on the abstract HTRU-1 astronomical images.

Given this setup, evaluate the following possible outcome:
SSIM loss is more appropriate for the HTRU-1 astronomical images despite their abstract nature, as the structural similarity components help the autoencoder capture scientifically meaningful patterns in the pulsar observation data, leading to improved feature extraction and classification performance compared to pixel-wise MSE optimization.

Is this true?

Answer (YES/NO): NO